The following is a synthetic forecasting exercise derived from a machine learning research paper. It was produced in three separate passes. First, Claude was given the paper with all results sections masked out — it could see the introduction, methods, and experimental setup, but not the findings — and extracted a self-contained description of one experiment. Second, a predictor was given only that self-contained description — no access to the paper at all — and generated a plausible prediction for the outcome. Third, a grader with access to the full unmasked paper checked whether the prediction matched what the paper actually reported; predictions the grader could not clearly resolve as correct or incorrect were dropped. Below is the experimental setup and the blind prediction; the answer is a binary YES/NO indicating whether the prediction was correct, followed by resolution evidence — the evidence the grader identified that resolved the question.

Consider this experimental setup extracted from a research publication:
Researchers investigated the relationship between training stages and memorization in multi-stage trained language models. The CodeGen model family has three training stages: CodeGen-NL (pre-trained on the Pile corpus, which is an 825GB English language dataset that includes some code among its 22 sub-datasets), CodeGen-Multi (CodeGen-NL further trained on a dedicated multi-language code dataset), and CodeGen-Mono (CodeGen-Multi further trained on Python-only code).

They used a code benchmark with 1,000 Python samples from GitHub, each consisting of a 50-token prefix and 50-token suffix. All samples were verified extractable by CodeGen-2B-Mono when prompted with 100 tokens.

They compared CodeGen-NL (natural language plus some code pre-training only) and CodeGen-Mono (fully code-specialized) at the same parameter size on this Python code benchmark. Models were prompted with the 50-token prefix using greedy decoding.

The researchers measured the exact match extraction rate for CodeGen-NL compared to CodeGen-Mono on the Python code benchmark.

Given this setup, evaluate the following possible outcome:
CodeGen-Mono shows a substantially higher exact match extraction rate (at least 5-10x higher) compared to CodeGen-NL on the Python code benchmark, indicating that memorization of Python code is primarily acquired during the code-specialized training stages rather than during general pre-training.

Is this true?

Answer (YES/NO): NO